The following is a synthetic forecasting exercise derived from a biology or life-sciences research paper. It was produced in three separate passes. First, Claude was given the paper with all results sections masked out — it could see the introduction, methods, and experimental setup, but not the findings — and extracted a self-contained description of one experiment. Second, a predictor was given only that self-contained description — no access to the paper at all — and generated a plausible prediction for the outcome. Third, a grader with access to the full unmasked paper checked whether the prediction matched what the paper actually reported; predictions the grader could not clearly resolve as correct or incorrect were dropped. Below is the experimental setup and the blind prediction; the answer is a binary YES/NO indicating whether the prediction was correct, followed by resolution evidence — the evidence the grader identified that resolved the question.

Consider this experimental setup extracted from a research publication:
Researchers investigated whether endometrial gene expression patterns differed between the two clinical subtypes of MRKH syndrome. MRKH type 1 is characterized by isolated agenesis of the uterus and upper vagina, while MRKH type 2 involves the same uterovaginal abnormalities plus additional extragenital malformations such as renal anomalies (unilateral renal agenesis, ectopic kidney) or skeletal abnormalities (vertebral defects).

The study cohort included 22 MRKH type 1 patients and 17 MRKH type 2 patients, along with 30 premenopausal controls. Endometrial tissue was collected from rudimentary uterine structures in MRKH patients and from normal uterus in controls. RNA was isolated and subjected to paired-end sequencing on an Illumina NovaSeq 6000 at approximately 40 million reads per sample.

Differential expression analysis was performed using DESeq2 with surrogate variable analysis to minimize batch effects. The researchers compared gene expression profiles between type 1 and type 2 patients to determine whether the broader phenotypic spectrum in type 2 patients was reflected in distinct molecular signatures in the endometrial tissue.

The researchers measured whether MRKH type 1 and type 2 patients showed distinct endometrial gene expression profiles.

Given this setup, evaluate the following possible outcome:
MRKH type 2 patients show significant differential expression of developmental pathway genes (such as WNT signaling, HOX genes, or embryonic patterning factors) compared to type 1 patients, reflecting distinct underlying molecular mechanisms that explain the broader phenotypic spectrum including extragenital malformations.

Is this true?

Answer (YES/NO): NO